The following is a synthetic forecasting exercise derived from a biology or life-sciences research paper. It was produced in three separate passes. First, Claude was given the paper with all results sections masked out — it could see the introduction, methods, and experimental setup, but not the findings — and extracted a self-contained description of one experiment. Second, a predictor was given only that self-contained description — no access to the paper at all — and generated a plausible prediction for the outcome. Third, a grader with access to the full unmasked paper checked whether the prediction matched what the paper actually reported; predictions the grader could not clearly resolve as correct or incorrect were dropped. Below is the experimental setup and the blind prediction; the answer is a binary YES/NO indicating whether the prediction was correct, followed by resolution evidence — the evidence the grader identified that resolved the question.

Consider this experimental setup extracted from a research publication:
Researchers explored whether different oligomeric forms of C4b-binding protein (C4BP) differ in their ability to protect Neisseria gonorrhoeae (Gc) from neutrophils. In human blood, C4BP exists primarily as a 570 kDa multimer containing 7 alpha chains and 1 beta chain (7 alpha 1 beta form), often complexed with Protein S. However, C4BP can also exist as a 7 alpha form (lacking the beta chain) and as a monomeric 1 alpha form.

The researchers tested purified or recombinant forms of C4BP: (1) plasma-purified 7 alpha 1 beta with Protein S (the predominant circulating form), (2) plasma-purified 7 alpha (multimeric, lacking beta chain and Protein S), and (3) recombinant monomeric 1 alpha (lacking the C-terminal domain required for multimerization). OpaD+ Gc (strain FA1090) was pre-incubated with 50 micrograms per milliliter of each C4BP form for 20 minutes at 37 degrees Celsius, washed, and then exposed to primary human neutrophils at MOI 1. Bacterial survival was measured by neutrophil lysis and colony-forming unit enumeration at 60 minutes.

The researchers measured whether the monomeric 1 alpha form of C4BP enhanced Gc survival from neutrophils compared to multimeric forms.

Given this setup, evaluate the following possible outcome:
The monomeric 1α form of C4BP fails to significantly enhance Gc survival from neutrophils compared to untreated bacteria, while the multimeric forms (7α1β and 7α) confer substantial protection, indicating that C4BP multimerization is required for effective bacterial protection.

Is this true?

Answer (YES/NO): YES